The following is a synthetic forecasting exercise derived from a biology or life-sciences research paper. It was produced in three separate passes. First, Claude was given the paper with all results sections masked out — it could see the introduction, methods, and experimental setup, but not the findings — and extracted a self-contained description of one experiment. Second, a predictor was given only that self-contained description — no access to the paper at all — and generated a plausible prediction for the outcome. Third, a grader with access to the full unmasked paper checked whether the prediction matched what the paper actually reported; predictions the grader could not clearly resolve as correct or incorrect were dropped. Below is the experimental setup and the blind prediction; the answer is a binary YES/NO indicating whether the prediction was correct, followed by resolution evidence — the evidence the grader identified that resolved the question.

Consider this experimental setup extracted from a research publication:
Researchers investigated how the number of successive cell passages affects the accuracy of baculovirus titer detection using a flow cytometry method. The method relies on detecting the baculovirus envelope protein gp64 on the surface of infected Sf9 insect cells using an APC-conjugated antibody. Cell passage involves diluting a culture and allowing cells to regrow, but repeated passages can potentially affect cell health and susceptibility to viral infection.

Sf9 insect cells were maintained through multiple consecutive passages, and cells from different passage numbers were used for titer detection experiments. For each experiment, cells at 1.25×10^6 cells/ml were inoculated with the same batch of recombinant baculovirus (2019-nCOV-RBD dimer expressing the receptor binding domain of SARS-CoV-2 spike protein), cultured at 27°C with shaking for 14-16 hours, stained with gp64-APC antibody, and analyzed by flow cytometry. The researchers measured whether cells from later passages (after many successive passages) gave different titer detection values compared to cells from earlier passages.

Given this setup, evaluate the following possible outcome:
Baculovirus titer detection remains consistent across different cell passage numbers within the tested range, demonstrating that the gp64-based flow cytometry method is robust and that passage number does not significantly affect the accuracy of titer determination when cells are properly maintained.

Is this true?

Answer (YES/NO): NO